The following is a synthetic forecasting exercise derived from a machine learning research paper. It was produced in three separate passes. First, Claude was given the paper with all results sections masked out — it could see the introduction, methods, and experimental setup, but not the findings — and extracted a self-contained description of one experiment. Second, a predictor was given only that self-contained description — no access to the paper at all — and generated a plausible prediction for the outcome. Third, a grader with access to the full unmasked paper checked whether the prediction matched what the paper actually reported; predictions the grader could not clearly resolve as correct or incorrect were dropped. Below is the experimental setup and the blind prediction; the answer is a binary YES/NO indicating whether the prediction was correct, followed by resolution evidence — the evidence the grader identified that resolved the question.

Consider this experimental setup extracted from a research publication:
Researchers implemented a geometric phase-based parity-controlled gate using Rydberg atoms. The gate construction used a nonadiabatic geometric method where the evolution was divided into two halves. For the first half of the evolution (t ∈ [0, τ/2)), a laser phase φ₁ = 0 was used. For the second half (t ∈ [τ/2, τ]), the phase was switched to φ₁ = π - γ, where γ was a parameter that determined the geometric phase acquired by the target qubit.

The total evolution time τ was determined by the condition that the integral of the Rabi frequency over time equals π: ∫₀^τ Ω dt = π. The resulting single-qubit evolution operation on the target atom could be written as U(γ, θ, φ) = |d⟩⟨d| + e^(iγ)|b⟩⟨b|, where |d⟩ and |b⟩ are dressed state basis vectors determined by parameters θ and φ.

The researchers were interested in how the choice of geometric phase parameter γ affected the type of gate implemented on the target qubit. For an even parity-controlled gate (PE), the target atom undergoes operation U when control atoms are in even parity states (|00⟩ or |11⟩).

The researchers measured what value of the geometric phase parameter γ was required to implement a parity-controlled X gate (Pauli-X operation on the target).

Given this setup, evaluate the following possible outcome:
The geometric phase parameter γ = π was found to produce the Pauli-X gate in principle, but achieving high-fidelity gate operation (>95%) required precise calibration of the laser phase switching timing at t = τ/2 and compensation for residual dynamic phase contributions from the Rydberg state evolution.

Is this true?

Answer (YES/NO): NO